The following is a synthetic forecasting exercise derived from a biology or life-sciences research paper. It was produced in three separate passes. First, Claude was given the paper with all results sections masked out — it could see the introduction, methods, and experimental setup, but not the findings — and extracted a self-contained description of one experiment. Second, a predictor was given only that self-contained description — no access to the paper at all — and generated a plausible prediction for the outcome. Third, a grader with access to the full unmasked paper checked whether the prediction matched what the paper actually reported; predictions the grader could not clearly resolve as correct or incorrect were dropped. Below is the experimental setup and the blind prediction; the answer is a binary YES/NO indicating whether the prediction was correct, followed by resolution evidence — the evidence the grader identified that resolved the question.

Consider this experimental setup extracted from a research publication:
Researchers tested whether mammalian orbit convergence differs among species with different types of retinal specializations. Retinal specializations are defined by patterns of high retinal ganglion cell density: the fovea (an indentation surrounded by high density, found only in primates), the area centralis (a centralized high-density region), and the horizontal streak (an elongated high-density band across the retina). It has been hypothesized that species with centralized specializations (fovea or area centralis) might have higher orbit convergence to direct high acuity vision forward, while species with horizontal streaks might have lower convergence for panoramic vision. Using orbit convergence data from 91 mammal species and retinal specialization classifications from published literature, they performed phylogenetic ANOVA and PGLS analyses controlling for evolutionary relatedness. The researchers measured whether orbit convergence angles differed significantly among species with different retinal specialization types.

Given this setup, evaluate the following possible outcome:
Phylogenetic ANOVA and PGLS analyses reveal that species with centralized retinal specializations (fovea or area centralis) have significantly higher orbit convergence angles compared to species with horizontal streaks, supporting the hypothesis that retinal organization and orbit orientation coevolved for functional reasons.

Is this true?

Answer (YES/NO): YES